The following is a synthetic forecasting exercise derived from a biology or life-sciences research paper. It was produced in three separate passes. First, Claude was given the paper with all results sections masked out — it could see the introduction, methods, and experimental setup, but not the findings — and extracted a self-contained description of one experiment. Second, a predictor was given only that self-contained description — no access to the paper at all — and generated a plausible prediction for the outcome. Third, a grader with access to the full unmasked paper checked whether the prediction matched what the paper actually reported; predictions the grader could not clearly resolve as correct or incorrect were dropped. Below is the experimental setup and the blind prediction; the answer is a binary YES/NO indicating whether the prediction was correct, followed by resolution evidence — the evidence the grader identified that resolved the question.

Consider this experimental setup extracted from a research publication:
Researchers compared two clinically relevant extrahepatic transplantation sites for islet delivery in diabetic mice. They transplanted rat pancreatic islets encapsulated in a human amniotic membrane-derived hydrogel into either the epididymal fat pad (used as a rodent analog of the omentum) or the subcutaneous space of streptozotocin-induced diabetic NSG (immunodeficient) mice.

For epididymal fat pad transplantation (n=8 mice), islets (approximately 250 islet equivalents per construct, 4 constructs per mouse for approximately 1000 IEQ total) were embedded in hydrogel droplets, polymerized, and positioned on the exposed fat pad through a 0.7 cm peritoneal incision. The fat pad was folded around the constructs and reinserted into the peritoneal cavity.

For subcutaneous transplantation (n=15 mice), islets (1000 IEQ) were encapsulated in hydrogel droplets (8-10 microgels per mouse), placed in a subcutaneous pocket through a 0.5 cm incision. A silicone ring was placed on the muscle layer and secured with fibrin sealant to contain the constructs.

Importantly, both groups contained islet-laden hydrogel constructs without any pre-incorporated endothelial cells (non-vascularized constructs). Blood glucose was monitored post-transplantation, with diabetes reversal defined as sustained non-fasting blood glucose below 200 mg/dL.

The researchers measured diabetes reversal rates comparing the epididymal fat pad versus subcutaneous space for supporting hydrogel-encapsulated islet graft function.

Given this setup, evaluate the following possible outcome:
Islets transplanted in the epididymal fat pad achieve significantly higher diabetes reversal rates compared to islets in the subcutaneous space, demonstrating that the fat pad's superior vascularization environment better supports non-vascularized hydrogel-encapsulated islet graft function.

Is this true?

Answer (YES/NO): YES